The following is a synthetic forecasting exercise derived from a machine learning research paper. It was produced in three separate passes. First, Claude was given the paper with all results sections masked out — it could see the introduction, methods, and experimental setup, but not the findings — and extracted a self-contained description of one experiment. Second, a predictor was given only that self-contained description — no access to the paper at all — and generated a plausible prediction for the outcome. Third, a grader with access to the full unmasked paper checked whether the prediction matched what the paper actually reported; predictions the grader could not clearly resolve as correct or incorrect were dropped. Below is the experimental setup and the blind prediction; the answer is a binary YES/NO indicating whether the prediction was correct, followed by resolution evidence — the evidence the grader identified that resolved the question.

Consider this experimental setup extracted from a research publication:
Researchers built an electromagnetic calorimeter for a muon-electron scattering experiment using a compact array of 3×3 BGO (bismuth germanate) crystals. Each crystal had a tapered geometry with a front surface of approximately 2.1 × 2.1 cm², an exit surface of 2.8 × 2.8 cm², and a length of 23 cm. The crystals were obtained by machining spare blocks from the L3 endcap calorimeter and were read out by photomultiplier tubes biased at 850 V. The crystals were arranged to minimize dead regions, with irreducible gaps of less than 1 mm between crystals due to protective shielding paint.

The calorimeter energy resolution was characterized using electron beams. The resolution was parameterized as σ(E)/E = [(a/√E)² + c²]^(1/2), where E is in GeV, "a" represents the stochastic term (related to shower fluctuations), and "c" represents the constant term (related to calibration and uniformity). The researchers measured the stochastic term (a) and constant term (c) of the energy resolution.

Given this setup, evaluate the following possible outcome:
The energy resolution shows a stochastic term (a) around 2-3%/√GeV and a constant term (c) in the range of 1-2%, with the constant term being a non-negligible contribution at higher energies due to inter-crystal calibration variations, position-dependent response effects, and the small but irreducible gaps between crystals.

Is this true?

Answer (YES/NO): NO